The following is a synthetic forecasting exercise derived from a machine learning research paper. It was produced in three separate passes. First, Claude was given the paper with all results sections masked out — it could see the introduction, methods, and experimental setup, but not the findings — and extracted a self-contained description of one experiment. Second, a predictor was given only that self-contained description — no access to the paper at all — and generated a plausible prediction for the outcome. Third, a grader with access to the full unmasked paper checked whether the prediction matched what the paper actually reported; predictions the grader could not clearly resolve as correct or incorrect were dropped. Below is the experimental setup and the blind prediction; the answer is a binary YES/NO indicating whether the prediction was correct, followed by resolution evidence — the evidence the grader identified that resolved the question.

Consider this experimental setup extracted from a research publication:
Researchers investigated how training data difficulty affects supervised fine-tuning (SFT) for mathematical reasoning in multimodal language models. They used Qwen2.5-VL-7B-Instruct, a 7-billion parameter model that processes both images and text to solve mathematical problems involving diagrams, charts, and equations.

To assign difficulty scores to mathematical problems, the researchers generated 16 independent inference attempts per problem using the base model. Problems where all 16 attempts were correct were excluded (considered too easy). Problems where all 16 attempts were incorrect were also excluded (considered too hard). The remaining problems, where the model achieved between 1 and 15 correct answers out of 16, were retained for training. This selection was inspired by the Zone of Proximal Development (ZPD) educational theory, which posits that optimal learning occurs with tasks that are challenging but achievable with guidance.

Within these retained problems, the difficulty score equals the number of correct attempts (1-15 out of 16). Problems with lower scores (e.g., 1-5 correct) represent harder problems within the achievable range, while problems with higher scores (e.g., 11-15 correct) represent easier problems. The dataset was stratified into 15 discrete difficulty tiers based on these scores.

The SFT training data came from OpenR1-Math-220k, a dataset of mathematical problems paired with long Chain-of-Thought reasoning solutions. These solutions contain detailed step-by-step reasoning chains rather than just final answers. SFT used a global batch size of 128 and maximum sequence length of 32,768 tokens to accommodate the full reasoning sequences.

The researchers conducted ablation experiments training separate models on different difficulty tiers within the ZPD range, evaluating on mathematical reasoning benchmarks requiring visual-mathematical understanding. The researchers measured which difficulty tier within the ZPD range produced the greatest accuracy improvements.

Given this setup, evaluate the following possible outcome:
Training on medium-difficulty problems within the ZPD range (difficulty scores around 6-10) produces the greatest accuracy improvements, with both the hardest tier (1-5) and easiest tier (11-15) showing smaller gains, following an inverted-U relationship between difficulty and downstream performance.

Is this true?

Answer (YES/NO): NO